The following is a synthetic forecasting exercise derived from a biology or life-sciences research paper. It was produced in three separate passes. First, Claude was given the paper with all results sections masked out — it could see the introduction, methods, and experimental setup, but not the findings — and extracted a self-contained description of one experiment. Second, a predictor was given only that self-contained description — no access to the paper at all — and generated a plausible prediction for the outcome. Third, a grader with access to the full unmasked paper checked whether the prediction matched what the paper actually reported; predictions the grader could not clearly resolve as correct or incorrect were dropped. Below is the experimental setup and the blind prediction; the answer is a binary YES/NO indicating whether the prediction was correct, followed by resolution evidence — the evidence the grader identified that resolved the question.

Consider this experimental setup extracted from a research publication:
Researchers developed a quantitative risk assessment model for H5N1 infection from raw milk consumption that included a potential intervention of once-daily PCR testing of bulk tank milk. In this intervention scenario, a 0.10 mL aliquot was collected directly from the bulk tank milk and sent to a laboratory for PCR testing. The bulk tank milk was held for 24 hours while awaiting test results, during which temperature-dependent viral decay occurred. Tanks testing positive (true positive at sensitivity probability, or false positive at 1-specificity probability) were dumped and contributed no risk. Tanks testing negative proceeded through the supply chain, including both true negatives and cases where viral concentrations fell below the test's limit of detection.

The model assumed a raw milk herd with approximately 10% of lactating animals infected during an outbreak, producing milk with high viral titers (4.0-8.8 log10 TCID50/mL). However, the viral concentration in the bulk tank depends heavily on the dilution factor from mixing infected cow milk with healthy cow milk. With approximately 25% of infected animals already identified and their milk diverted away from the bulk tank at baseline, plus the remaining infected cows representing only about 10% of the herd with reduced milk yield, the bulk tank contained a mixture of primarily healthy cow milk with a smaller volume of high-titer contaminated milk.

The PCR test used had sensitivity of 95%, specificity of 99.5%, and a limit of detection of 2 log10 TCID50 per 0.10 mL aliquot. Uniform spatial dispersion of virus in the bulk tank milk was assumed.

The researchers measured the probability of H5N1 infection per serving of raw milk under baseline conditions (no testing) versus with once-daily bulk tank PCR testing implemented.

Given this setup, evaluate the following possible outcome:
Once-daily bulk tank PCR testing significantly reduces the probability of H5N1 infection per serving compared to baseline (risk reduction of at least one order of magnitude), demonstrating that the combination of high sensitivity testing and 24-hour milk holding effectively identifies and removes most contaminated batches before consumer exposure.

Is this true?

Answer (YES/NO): YES